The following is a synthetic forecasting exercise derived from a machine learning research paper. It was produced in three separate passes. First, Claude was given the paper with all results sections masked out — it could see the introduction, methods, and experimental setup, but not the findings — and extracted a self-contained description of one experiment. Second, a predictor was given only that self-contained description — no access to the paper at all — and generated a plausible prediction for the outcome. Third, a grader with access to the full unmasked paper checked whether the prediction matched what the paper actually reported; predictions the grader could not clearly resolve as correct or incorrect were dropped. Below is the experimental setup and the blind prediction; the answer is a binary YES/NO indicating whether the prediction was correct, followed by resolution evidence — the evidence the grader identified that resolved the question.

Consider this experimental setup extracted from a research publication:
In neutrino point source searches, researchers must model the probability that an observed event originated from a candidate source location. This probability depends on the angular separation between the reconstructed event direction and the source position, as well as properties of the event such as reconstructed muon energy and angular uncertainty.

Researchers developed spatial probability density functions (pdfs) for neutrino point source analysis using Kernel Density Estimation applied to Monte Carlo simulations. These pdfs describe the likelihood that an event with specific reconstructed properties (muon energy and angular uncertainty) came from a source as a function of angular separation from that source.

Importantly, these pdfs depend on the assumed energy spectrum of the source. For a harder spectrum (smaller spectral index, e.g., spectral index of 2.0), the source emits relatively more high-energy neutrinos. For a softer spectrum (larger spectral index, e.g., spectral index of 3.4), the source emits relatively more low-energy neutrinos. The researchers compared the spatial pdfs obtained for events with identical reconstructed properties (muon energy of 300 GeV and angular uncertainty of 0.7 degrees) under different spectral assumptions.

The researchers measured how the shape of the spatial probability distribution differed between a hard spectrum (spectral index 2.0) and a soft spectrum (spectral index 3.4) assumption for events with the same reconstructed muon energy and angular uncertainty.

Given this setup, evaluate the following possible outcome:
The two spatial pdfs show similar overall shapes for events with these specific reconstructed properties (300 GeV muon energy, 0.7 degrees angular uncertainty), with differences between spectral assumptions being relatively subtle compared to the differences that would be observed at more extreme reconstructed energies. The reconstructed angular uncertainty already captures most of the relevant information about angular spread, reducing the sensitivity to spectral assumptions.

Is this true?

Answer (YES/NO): NO